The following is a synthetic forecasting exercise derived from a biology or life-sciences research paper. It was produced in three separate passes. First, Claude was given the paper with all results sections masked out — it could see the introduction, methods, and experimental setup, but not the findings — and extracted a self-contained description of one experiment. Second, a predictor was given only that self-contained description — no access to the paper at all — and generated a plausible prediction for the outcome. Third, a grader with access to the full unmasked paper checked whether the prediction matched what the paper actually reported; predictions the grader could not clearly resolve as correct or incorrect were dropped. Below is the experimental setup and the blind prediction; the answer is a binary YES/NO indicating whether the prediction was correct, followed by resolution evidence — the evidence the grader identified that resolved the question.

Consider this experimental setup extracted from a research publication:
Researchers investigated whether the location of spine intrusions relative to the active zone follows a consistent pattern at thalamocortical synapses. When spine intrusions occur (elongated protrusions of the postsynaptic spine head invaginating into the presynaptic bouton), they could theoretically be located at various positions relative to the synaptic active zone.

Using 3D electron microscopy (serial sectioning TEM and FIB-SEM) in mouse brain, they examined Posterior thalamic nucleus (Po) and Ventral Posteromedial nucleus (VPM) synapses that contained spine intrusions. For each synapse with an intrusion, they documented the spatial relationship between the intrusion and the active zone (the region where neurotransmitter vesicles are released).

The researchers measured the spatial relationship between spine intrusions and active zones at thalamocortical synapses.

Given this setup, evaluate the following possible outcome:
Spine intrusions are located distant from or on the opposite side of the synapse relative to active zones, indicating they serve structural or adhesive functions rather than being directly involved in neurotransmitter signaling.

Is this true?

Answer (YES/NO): NO